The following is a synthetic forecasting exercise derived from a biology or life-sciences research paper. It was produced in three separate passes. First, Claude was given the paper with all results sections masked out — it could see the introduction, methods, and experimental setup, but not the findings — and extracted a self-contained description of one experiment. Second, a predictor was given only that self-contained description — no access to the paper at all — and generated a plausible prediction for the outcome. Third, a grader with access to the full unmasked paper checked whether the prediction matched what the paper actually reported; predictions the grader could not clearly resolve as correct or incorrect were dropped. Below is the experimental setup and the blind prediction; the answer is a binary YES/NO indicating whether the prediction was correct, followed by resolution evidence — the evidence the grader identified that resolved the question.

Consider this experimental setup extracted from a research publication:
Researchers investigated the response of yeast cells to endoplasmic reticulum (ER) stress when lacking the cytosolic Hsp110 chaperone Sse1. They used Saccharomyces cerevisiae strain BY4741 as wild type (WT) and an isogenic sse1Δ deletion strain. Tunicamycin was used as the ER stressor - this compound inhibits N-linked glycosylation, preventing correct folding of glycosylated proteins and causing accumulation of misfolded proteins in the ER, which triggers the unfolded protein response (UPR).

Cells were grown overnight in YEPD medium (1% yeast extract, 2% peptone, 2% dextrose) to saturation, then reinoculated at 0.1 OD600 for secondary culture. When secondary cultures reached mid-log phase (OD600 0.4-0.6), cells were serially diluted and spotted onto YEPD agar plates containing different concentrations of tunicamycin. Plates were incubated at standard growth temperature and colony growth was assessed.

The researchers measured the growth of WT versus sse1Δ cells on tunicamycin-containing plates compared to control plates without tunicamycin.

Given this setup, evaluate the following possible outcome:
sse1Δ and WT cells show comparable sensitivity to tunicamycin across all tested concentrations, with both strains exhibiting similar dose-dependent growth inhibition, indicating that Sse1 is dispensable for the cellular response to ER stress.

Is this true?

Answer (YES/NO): NO